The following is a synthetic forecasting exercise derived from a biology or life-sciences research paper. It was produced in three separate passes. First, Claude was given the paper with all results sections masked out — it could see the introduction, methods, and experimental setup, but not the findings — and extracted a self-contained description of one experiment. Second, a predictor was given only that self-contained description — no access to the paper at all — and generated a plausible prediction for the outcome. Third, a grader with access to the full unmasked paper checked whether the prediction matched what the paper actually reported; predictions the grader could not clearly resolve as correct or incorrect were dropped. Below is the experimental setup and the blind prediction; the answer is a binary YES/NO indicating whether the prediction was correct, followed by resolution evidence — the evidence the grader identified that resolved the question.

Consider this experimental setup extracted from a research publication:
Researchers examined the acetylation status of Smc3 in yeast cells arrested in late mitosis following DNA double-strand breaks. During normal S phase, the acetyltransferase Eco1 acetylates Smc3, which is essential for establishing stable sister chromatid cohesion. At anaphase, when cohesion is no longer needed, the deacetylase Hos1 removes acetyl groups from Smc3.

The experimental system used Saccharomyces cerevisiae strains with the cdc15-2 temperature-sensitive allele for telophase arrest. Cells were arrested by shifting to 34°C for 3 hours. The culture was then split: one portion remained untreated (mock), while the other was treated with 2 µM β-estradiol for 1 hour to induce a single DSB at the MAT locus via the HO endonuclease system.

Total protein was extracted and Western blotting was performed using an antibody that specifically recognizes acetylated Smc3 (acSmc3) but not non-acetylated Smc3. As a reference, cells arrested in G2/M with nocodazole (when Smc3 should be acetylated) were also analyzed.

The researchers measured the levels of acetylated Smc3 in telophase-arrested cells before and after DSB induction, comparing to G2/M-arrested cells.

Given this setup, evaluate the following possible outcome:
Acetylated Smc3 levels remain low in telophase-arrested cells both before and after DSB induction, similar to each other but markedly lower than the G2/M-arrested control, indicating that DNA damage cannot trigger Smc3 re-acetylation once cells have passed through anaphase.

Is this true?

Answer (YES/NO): NO